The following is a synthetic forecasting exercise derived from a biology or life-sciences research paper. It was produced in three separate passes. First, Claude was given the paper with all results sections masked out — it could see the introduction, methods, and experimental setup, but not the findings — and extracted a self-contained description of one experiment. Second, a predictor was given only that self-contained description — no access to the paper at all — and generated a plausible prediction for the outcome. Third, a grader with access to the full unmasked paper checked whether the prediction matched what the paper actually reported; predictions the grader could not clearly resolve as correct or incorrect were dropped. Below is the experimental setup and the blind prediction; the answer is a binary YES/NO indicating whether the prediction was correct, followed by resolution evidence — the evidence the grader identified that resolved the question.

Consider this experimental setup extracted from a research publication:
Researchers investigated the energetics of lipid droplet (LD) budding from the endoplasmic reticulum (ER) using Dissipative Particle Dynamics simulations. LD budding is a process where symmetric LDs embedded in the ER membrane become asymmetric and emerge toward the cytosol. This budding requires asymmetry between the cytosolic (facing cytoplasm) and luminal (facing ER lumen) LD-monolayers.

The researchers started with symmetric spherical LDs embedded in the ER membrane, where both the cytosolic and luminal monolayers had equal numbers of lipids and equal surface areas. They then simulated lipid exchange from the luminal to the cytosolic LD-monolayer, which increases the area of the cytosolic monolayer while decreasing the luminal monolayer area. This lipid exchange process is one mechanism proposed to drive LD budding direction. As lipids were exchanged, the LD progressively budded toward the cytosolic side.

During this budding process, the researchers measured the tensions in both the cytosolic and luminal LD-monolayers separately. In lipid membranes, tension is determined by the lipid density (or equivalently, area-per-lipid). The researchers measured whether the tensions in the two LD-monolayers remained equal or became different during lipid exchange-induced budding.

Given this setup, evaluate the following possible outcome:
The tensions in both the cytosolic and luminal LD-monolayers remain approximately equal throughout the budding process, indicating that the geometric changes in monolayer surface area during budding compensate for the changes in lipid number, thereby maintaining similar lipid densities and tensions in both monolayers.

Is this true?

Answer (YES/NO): YES